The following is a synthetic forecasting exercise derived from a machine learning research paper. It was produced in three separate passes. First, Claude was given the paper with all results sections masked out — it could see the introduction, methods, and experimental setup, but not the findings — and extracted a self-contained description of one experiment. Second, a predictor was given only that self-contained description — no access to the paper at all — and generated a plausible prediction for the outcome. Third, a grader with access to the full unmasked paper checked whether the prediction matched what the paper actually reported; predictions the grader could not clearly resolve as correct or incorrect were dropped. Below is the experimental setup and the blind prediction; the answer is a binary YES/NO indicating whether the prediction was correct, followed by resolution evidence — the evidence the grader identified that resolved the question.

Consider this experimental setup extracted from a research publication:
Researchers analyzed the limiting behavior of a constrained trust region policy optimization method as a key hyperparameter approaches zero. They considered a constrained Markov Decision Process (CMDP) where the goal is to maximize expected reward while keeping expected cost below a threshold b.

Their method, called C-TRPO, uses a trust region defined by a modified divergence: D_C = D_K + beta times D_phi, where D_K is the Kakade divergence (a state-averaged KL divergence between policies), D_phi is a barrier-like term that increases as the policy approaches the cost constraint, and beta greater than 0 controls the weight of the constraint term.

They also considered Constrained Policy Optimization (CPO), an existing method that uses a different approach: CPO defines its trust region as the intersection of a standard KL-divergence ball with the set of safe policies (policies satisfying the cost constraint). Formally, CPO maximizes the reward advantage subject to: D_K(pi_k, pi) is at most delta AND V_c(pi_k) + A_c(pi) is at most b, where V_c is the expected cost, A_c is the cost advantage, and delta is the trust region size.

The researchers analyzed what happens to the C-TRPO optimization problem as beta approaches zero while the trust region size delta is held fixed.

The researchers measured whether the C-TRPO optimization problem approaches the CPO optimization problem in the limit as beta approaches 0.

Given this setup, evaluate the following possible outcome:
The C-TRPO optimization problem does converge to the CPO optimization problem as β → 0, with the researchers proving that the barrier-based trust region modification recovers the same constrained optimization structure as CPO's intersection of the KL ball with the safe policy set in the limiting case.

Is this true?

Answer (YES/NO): YES